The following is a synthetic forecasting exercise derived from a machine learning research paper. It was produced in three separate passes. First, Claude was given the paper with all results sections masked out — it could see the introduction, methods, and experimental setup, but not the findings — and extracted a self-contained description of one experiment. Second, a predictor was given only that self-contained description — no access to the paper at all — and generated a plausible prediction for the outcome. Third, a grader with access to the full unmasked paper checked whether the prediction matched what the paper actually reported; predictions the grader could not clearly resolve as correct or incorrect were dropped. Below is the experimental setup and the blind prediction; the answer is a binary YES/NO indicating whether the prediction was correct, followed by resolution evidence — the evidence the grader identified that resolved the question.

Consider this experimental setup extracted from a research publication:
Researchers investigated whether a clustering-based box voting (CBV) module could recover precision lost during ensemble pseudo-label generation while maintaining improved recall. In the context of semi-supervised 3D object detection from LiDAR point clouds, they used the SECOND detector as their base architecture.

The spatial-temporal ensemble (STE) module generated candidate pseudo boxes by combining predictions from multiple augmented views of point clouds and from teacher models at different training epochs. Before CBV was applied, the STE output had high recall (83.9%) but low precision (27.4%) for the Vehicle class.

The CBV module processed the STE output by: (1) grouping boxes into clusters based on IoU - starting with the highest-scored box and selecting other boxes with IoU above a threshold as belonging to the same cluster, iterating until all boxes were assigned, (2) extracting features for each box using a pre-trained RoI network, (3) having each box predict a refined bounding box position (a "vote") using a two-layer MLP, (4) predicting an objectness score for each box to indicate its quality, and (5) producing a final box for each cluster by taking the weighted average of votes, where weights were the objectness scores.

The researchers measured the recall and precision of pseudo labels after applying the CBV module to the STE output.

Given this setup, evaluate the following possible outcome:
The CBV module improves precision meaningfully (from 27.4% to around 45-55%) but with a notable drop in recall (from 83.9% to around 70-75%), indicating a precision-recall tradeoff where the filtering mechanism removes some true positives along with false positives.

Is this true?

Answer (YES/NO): NO